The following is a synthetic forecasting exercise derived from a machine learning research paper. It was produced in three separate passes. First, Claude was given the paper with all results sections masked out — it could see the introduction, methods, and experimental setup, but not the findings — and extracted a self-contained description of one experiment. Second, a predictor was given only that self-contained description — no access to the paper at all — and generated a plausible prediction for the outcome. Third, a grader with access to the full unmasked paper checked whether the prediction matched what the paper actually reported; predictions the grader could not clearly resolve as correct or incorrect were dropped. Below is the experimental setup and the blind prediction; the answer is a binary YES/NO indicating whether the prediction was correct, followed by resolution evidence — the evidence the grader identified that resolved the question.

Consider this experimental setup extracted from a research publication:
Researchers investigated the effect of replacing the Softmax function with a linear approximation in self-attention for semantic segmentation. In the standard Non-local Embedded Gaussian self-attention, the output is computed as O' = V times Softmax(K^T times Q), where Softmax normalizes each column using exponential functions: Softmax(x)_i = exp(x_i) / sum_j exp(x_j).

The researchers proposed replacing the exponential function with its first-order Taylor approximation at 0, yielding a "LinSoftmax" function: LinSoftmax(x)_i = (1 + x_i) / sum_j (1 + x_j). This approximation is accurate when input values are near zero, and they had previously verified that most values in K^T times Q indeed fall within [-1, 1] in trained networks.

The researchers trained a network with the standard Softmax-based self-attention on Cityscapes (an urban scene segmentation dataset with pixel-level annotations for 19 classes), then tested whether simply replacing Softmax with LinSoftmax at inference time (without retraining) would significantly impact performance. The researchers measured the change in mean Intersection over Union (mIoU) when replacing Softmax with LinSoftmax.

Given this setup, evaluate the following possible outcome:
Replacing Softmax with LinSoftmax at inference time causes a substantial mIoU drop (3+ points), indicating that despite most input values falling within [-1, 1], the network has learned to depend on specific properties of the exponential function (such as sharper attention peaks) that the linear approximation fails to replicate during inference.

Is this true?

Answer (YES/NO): NO